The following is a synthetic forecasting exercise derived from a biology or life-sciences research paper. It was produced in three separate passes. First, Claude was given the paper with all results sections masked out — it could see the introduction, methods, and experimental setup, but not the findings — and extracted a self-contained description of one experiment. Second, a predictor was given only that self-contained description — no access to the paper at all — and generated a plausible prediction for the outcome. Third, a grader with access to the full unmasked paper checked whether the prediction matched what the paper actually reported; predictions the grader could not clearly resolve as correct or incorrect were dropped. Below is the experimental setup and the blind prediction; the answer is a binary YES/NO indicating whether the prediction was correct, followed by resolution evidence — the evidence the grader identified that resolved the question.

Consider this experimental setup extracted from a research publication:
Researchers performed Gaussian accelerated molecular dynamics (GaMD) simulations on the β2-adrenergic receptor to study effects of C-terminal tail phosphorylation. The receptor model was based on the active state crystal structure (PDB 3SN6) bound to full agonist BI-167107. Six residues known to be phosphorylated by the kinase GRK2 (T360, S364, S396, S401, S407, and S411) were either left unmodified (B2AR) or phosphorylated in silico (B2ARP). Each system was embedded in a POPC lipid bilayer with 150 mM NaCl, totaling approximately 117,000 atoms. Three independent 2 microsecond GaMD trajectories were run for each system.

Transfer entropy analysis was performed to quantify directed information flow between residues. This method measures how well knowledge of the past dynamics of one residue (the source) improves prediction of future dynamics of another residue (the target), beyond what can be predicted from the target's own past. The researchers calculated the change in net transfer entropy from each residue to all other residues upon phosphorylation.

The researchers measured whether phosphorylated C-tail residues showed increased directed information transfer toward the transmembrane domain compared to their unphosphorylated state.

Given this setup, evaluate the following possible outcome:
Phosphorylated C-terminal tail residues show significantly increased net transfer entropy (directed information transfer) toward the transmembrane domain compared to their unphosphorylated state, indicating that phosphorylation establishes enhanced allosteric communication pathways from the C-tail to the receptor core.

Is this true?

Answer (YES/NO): YES